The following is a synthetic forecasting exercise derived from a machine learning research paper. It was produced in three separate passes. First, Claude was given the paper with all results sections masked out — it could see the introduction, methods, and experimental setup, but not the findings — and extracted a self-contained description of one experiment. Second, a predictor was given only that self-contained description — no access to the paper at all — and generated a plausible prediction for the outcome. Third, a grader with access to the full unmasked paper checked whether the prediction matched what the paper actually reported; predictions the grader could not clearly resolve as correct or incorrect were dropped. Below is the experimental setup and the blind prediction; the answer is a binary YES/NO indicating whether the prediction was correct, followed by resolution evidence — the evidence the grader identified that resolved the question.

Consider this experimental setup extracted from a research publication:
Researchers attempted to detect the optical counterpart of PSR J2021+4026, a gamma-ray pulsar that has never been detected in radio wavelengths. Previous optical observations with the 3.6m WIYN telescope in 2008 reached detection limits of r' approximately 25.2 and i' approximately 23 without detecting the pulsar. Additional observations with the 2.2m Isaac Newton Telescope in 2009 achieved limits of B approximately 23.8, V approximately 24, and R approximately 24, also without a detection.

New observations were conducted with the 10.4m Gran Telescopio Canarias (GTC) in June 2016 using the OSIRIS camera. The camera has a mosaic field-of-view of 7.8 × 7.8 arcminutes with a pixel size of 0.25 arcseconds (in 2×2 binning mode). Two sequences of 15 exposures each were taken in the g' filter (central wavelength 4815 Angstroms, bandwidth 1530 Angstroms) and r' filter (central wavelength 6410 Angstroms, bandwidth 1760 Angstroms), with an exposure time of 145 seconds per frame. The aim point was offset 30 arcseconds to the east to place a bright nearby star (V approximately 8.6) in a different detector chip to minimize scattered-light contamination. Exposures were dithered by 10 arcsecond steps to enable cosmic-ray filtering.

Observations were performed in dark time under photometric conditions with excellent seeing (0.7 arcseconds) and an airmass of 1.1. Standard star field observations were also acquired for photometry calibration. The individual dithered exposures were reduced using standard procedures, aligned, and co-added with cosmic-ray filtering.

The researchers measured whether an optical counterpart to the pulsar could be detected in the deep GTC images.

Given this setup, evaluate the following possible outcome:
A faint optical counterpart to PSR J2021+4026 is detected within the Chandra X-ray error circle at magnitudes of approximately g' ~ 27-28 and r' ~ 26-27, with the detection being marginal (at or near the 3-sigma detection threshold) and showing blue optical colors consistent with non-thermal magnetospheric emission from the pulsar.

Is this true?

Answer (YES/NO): NO